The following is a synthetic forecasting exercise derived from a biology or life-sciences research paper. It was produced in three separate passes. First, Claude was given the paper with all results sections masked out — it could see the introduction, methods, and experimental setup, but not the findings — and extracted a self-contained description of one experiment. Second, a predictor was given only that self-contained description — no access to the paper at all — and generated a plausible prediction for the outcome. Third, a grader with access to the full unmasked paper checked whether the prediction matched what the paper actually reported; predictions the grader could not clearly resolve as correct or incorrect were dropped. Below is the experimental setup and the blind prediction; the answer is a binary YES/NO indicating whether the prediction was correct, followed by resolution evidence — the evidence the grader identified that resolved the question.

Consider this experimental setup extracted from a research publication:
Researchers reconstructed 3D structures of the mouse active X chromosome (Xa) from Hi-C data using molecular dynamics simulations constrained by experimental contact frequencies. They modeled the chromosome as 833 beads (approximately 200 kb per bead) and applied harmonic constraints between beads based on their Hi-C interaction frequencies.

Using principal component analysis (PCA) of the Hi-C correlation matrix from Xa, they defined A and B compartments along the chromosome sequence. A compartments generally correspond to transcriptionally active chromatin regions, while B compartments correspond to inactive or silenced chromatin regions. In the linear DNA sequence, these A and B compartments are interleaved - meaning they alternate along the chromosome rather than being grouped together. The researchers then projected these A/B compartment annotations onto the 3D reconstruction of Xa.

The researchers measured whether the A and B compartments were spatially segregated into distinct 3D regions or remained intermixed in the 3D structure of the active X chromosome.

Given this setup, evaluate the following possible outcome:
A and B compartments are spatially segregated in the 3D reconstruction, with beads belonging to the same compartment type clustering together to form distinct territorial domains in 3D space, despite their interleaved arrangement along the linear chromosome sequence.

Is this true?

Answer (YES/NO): YES